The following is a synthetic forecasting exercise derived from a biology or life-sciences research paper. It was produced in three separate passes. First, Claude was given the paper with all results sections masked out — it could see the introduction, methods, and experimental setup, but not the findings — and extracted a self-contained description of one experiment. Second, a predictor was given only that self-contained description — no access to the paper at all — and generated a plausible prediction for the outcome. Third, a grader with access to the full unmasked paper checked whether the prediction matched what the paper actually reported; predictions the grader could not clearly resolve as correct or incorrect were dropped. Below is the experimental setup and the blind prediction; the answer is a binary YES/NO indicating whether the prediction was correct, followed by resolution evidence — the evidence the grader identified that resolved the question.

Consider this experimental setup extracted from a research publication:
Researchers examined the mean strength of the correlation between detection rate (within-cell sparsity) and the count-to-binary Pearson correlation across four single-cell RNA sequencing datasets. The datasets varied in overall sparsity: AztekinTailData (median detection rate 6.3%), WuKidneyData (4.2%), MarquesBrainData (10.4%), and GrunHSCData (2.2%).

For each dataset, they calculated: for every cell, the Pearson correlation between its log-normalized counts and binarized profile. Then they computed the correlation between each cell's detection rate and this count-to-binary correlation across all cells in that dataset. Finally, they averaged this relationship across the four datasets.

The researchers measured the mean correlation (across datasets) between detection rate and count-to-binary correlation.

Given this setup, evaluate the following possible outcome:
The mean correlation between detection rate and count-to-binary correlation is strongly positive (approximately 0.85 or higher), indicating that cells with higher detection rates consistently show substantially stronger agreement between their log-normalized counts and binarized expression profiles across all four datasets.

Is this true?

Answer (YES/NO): NO